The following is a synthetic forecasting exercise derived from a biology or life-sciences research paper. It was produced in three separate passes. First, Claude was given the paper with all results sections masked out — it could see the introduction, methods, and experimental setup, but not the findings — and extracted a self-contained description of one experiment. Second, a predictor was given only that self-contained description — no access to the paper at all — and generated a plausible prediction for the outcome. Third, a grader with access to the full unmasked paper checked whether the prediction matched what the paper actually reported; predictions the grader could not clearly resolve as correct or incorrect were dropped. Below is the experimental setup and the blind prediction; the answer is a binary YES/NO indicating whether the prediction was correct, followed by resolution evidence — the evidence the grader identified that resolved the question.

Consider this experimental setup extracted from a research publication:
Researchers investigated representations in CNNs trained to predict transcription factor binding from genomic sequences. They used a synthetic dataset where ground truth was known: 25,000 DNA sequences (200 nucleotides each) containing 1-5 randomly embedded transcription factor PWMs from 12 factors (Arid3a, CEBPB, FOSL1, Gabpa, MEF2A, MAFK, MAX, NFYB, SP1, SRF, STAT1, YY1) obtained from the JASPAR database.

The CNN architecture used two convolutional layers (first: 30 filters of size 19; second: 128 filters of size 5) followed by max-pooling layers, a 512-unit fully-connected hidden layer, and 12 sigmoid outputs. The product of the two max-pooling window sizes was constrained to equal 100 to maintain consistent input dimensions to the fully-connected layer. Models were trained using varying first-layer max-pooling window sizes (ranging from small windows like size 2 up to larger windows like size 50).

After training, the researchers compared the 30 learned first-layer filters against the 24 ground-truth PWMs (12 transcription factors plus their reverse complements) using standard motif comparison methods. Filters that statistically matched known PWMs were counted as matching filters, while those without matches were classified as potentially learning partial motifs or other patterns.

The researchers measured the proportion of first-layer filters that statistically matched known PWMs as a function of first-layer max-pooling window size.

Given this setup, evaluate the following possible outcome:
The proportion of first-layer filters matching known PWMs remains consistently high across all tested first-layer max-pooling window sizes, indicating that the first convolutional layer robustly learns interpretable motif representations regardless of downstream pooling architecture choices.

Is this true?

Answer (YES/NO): NO